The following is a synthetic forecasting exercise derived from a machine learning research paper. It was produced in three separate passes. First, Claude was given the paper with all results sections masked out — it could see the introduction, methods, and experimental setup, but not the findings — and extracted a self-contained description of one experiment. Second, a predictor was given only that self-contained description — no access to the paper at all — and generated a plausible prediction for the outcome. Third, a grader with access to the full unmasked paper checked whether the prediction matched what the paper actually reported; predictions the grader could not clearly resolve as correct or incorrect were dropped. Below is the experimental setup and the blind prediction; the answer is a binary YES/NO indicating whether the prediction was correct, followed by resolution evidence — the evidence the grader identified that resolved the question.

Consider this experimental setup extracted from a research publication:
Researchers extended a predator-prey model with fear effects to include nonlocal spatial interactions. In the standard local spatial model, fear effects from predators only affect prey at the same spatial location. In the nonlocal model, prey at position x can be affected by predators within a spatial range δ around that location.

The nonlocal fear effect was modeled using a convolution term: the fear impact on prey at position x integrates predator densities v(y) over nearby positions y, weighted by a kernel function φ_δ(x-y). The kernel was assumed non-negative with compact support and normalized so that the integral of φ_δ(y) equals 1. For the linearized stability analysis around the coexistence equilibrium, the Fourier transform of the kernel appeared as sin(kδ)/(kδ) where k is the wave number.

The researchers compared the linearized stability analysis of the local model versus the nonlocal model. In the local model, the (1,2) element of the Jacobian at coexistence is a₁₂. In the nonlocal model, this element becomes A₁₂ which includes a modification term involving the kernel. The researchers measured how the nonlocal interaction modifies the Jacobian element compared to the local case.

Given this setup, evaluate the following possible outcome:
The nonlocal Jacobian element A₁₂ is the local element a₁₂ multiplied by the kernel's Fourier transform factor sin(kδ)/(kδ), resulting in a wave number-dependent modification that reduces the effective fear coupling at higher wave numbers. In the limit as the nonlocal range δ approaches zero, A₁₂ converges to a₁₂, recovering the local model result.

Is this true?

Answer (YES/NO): NO